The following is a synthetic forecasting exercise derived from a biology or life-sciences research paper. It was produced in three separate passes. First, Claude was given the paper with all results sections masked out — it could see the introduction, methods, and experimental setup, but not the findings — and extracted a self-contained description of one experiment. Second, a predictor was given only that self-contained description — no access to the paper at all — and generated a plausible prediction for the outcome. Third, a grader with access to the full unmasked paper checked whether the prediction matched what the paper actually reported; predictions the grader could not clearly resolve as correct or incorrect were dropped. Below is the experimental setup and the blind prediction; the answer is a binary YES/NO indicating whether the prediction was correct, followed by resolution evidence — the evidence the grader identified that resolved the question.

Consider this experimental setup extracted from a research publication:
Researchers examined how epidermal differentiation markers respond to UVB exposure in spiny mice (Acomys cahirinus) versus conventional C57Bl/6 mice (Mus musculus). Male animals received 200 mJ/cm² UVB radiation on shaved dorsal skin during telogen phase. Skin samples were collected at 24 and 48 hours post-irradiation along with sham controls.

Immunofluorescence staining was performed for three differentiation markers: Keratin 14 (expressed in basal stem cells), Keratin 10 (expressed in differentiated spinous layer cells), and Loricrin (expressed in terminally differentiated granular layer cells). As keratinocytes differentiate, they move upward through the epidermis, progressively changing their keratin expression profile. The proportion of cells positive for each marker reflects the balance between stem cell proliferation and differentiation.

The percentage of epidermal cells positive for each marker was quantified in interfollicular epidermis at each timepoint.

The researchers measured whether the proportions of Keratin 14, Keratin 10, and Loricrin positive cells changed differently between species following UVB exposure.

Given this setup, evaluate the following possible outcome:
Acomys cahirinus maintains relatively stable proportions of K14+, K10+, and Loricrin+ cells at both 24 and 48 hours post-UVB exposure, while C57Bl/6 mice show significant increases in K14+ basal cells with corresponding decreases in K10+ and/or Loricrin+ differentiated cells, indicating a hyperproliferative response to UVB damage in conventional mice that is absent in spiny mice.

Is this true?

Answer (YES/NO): NO